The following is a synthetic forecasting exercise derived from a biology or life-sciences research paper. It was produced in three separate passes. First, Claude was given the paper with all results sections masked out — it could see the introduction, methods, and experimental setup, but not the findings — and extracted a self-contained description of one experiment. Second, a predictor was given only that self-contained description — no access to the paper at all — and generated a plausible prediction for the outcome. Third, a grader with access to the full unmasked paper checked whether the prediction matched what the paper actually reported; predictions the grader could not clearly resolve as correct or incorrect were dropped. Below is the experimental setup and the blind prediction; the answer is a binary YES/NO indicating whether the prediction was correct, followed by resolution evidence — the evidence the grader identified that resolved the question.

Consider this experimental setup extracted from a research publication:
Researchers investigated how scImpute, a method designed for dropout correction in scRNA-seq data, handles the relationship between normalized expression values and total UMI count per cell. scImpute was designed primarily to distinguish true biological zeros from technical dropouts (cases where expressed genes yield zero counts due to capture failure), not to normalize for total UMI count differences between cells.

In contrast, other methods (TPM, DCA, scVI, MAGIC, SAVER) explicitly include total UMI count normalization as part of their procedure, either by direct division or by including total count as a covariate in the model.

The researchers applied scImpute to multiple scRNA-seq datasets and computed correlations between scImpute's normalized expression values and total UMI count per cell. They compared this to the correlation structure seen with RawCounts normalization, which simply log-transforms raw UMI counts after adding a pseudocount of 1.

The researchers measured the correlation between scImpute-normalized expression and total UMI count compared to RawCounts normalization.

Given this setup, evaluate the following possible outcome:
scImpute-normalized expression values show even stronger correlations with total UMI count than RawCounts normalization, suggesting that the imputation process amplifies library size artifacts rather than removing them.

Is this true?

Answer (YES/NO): NO